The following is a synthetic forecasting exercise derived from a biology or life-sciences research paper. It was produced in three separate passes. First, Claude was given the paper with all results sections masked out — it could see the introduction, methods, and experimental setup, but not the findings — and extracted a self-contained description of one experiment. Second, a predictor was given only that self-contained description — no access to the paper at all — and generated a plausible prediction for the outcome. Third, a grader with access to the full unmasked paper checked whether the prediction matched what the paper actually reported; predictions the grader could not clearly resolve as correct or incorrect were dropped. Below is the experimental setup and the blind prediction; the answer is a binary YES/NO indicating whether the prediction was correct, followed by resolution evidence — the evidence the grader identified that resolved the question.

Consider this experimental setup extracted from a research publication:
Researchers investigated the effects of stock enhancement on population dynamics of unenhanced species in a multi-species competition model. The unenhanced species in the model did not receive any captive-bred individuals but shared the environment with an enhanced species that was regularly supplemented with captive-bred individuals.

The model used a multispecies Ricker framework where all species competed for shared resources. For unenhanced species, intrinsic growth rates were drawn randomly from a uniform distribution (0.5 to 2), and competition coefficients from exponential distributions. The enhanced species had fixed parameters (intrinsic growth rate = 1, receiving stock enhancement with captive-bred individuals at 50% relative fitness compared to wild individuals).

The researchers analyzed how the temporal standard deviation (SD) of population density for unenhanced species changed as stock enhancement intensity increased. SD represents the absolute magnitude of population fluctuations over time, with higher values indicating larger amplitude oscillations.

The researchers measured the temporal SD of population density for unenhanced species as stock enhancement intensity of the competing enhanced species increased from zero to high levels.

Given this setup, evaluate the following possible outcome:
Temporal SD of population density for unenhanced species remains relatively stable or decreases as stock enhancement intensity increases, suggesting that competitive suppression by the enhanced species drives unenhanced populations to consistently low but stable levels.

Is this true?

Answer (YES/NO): YES